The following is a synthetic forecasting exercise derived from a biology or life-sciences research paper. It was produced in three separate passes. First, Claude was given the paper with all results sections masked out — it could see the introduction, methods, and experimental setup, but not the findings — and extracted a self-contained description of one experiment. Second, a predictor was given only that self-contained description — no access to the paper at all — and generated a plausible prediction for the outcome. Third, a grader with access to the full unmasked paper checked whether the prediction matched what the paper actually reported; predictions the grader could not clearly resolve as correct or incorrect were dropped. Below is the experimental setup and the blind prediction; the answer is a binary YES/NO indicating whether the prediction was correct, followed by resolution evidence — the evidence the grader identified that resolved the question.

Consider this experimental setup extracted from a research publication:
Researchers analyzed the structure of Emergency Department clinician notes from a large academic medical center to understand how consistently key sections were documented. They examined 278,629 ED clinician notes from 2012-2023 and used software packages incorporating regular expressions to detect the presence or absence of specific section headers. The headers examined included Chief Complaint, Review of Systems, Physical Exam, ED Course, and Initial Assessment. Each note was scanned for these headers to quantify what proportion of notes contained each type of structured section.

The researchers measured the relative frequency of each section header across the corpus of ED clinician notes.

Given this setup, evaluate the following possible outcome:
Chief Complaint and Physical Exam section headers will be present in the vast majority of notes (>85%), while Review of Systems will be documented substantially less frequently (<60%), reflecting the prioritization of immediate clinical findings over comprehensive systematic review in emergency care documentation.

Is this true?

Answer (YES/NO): NO